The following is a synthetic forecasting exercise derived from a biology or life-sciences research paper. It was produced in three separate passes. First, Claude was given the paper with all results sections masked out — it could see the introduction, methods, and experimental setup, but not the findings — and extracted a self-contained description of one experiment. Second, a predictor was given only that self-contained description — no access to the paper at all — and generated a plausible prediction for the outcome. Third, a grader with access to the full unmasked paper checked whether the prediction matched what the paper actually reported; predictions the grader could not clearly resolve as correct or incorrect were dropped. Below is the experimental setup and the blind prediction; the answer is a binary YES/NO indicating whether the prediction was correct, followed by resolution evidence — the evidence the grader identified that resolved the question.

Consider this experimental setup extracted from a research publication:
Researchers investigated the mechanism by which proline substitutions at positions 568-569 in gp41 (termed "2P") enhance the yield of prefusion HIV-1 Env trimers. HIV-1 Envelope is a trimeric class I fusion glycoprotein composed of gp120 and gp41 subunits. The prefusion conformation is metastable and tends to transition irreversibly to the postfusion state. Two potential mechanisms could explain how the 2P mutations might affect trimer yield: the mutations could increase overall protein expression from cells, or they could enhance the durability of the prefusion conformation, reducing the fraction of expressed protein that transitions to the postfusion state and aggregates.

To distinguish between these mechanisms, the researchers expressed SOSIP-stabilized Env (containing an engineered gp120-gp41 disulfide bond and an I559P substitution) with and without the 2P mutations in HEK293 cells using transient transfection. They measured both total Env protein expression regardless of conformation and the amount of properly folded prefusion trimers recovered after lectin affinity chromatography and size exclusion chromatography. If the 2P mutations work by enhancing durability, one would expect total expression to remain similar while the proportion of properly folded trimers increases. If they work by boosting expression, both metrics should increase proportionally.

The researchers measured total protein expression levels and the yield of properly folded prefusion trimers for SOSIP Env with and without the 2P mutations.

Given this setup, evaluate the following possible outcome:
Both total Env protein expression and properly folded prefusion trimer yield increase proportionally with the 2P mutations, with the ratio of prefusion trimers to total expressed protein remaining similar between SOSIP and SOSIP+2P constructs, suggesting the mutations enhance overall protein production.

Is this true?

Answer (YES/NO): NO